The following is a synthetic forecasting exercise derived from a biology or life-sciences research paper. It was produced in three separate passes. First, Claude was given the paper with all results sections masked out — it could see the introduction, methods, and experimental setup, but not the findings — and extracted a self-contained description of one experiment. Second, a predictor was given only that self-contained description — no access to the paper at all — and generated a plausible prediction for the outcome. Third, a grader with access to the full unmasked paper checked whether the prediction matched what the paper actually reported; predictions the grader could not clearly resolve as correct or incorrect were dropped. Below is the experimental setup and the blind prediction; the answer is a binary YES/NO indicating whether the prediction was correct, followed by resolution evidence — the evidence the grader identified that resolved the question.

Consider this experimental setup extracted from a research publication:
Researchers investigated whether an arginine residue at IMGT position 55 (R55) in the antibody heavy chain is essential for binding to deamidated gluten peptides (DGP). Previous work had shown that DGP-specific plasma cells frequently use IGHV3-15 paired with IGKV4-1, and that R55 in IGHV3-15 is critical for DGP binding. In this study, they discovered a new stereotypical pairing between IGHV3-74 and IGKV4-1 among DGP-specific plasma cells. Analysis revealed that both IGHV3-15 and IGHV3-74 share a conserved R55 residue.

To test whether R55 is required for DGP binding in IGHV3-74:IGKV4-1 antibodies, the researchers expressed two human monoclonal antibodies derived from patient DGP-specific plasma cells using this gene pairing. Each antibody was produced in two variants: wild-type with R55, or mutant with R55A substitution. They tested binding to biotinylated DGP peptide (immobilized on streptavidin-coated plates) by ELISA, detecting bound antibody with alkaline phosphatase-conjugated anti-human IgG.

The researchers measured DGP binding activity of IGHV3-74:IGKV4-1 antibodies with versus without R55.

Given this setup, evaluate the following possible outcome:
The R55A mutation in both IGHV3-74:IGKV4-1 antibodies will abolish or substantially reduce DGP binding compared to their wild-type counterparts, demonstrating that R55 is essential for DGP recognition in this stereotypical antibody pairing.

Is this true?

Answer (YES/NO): YES